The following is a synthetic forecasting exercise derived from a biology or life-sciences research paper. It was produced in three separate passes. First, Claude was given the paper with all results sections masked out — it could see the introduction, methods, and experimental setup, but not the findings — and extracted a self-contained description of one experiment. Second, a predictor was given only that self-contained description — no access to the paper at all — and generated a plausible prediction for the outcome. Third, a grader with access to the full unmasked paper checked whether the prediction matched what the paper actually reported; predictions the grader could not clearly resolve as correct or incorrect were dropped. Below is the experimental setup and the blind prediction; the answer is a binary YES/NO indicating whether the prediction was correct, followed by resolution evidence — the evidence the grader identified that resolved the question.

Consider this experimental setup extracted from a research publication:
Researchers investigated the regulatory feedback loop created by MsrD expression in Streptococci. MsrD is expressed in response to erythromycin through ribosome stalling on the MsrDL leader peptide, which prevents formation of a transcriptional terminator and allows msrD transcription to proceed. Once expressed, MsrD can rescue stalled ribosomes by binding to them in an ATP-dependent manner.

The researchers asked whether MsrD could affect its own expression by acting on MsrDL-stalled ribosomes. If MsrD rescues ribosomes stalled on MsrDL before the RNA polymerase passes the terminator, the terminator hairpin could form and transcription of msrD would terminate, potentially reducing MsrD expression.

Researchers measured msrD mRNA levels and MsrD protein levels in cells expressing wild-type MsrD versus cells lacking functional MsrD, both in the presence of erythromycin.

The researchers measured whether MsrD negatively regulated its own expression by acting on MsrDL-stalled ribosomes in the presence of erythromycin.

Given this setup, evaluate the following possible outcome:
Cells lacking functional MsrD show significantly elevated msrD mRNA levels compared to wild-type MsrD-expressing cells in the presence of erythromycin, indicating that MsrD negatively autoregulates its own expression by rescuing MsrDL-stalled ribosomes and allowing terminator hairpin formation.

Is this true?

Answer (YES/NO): YES